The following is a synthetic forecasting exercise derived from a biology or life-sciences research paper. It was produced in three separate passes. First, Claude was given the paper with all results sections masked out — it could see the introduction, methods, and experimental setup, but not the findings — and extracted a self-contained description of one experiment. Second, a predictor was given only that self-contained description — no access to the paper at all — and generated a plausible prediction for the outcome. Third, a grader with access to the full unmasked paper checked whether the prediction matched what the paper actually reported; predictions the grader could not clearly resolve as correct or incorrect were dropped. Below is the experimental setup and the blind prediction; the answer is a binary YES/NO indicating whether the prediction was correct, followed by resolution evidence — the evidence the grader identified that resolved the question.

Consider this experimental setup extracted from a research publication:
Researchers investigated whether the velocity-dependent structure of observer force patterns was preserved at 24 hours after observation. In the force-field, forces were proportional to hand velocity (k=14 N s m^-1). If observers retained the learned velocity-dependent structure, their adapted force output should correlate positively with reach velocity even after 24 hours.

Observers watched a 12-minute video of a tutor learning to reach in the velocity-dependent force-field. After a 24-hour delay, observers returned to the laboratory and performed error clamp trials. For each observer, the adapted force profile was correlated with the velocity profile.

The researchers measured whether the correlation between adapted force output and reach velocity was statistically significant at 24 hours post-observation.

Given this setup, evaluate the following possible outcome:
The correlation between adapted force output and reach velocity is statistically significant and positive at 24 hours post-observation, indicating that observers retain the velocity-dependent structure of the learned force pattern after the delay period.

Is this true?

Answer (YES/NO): NO